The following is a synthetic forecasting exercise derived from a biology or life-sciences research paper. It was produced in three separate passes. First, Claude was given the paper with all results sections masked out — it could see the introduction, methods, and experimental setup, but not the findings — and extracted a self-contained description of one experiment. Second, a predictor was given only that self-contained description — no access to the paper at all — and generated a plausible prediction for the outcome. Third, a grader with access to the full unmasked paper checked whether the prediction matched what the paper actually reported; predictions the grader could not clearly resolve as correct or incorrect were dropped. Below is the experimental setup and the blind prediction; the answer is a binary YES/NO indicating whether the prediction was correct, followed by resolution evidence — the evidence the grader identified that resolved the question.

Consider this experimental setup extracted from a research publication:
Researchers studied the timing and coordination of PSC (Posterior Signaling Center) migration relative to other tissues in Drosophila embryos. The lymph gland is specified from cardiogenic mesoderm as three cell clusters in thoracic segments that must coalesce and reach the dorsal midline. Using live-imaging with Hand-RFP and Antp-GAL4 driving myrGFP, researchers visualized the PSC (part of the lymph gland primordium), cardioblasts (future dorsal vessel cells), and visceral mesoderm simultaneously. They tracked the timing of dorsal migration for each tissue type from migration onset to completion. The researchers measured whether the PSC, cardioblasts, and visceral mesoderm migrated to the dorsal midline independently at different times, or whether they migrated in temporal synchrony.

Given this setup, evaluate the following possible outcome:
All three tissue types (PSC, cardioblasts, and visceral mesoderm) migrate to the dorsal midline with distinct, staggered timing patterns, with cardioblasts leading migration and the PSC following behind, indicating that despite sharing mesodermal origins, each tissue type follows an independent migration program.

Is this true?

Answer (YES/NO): NO